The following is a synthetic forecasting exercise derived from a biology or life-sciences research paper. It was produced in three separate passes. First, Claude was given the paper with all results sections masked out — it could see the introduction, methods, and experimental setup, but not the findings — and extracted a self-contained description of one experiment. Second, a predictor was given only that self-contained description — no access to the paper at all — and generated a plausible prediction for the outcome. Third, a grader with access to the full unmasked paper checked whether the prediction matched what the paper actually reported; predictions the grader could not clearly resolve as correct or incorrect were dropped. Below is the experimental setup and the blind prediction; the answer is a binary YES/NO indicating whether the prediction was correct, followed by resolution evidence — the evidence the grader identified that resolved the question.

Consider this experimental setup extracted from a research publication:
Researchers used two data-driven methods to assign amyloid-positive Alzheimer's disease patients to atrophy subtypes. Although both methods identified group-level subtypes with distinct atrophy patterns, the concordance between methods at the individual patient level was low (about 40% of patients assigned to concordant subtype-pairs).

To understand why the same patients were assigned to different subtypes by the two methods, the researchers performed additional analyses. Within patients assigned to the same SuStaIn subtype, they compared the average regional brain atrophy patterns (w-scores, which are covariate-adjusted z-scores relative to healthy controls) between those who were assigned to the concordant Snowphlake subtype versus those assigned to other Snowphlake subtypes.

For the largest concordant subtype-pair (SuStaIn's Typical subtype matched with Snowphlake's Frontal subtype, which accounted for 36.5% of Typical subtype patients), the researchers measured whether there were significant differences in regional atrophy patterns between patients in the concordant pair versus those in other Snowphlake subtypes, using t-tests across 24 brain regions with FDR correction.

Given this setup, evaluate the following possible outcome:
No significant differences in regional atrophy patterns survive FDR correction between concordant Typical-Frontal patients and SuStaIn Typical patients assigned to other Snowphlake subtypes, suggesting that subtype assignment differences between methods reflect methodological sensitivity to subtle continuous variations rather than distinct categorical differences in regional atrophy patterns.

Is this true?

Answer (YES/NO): NO